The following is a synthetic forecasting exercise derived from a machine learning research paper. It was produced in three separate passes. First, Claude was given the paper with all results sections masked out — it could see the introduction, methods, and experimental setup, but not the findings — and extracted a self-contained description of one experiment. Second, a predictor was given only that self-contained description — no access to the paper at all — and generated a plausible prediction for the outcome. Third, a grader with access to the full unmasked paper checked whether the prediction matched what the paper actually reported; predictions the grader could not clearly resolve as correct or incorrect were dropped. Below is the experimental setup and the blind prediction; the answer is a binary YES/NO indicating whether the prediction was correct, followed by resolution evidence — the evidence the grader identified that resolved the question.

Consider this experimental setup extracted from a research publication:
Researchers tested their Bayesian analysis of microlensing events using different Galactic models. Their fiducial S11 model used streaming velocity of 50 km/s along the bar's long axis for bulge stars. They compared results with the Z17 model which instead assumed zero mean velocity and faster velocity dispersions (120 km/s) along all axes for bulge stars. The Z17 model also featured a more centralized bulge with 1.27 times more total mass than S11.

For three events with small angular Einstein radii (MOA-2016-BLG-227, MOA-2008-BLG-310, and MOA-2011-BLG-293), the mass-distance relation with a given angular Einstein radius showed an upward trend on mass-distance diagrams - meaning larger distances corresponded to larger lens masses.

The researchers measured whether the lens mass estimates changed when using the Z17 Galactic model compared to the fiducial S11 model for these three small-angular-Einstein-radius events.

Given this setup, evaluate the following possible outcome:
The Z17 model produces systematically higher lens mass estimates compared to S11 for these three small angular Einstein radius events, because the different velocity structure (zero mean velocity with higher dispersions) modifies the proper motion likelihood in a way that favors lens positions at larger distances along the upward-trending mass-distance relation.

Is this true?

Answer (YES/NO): NO